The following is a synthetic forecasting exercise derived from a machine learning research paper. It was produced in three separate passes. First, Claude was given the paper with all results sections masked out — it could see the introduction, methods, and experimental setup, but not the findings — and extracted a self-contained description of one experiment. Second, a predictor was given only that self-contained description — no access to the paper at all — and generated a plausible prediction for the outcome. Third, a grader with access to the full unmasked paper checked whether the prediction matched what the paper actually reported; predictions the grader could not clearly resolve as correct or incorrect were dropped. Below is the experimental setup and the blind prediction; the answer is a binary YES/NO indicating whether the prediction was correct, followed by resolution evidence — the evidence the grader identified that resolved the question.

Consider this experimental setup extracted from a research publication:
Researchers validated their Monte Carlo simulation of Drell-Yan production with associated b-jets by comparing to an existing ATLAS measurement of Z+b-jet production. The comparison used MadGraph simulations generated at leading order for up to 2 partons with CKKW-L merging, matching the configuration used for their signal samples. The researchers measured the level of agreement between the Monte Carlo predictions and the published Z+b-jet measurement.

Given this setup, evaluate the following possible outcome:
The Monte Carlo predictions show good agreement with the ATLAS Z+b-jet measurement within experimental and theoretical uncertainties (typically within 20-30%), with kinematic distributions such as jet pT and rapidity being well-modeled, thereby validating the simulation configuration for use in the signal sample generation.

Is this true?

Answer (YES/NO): NO